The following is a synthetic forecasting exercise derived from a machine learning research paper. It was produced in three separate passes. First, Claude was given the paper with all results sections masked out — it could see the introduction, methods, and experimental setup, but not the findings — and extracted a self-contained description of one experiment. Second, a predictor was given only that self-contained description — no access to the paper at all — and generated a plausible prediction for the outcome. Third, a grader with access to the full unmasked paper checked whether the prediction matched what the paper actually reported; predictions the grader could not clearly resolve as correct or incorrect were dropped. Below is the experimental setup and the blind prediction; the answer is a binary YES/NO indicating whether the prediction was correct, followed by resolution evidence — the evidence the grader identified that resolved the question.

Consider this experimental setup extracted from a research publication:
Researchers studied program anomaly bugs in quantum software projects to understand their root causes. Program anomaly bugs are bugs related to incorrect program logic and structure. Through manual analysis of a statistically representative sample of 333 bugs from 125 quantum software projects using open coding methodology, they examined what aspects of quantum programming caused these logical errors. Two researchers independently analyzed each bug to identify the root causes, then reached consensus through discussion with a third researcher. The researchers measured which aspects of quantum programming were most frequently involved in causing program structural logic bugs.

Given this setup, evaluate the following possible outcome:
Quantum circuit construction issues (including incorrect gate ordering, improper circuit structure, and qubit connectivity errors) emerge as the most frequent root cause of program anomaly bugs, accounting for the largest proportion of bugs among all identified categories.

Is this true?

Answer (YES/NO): NO